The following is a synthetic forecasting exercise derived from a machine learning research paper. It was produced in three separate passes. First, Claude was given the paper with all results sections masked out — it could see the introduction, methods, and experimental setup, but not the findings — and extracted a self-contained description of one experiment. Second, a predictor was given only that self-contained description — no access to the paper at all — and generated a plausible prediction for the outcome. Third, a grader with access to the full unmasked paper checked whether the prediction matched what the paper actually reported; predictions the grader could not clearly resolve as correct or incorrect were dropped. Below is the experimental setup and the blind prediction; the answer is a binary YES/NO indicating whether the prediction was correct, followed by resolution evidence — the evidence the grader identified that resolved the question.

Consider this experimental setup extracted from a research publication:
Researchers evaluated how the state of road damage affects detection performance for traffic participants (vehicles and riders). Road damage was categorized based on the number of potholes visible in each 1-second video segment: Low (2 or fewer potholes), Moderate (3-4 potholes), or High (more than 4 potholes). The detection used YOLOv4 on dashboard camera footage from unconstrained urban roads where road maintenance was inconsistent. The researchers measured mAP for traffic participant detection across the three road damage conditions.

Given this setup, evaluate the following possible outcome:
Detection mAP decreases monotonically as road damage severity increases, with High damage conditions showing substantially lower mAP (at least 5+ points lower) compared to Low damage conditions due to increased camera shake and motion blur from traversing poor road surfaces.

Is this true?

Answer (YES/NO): NO